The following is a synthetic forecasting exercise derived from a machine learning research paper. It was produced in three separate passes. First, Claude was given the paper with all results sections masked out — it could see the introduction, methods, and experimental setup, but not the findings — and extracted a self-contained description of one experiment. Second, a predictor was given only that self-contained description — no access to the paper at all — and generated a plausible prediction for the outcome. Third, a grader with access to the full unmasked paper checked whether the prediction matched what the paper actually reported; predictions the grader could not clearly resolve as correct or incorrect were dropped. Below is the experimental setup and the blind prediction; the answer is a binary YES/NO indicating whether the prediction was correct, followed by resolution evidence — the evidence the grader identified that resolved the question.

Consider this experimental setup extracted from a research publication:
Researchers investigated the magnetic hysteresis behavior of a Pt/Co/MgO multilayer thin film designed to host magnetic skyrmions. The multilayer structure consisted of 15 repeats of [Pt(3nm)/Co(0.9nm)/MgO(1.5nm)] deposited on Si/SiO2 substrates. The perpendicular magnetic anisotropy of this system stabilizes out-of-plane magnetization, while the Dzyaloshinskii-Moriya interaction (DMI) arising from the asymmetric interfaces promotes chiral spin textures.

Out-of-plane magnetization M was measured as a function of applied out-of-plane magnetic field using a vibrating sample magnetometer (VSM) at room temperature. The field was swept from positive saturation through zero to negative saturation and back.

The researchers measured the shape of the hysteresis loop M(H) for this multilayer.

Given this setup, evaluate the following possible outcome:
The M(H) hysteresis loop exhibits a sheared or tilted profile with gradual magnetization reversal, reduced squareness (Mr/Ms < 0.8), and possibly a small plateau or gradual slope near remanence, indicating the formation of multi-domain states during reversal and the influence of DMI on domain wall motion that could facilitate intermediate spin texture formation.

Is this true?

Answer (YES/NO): YES